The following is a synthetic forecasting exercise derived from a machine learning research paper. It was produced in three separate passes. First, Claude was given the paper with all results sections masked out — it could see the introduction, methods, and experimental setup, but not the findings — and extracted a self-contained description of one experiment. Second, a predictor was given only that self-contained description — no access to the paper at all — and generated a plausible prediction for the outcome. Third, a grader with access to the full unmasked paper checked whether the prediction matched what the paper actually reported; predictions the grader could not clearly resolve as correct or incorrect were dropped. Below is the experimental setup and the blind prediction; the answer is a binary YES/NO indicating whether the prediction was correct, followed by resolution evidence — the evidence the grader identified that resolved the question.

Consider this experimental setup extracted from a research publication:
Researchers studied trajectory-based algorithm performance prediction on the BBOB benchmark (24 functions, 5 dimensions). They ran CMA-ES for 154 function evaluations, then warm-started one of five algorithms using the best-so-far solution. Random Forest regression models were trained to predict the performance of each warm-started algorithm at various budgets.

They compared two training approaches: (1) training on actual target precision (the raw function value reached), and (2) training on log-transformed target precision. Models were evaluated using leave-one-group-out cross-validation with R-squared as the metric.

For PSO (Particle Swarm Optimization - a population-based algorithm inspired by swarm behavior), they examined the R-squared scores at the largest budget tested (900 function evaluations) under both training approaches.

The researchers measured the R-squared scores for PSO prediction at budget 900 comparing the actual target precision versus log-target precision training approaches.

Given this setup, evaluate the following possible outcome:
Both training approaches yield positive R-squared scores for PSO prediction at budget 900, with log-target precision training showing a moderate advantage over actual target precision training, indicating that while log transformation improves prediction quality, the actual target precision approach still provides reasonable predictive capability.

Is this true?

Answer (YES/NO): NO